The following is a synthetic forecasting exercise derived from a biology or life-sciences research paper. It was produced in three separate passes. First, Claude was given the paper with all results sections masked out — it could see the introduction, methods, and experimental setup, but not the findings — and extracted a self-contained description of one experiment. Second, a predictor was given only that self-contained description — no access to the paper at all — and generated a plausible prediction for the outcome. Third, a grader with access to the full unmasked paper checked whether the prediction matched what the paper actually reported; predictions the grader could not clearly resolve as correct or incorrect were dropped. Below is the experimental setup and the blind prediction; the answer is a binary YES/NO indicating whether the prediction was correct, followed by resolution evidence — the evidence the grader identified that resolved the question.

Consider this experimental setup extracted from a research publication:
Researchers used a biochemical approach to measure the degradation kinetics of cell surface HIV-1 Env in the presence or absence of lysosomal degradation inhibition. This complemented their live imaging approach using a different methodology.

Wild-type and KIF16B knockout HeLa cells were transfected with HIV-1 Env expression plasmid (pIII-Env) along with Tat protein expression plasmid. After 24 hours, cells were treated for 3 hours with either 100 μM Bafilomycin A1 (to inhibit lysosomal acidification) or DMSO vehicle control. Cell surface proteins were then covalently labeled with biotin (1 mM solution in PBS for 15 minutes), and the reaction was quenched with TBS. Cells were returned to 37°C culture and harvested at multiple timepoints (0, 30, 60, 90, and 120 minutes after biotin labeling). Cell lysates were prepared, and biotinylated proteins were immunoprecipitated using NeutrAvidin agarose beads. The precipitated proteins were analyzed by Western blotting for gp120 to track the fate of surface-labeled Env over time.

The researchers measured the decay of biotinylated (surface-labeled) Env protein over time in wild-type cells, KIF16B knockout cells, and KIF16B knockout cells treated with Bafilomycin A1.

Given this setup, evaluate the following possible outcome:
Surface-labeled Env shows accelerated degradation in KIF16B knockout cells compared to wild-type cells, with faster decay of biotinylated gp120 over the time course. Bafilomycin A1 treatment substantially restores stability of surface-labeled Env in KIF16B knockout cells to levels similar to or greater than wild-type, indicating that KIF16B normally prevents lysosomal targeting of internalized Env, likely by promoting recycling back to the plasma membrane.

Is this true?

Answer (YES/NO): YES